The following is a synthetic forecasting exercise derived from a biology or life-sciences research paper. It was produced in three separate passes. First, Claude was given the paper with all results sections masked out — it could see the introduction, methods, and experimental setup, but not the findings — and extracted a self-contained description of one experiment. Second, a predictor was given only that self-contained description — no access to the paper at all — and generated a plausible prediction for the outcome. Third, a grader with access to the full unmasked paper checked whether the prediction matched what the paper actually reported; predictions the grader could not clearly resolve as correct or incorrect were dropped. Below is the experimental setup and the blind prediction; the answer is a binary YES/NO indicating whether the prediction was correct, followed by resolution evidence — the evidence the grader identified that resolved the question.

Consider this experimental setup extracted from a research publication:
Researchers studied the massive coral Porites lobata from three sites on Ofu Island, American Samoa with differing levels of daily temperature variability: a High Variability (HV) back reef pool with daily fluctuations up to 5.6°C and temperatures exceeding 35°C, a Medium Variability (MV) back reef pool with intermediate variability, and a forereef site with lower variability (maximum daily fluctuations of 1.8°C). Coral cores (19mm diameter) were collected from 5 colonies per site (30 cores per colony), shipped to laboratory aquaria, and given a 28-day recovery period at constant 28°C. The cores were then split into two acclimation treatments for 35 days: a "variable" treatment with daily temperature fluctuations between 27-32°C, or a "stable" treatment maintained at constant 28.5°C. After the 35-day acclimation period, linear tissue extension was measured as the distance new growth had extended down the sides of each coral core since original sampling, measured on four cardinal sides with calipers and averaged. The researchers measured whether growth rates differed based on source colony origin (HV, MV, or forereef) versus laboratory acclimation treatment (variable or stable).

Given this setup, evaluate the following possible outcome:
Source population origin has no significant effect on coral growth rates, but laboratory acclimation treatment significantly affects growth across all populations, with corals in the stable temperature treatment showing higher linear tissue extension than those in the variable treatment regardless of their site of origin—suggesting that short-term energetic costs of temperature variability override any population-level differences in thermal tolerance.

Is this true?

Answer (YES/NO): NO